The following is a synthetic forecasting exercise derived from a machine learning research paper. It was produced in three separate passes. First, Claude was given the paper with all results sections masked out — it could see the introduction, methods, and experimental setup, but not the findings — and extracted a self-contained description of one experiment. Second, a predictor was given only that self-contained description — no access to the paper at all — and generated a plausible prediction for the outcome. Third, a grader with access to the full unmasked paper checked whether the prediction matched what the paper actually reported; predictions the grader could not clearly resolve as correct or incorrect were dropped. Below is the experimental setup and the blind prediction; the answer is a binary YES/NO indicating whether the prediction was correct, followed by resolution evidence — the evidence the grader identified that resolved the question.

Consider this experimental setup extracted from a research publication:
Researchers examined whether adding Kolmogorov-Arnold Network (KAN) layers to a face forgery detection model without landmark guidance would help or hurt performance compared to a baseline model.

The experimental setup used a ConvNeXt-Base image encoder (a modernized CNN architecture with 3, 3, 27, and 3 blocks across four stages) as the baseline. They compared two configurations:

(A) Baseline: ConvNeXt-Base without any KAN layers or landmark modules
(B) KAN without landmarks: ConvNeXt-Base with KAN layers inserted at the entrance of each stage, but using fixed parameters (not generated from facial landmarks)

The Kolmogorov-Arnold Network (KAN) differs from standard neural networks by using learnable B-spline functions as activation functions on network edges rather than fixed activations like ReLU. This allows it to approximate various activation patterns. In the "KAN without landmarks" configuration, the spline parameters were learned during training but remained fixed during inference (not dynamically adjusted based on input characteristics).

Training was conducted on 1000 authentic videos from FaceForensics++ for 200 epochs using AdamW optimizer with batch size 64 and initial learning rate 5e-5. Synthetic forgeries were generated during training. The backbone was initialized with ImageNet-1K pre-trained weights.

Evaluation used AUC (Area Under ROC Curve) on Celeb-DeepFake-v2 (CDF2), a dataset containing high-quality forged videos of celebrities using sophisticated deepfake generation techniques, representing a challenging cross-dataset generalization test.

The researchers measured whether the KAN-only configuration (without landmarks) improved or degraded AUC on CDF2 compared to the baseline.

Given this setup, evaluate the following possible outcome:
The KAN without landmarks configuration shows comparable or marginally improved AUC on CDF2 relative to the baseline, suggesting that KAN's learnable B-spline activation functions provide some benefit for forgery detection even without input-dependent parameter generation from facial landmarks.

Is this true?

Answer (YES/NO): NO